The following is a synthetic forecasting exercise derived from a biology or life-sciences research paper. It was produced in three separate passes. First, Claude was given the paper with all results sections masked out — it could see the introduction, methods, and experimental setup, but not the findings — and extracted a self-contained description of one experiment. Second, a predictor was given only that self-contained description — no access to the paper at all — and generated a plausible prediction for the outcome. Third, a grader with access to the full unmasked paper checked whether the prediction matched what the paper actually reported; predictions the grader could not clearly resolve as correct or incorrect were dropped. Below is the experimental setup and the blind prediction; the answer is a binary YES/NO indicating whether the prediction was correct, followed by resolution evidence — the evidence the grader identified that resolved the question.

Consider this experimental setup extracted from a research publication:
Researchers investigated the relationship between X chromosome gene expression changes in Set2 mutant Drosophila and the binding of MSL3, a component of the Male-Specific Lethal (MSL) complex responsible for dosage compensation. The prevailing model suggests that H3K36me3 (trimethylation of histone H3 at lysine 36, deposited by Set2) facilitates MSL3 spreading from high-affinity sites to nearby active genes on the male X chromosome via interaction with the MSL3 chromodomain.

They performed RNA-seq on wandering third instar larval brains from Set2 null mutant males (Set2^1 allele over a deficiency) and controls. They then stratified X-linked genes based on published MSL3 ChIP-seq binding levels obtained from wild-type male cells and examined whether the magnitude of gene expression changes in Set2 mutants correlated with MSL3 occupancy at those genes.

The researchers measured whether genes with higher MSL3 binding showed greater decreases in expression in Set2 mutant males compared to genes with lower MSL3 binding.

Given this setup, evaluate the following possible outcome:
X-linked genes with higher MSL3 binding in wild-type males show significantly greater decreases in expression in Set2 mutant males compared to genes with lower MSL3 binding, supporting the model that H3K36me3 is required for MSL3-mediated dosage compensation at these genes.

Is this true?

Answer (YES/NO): NO